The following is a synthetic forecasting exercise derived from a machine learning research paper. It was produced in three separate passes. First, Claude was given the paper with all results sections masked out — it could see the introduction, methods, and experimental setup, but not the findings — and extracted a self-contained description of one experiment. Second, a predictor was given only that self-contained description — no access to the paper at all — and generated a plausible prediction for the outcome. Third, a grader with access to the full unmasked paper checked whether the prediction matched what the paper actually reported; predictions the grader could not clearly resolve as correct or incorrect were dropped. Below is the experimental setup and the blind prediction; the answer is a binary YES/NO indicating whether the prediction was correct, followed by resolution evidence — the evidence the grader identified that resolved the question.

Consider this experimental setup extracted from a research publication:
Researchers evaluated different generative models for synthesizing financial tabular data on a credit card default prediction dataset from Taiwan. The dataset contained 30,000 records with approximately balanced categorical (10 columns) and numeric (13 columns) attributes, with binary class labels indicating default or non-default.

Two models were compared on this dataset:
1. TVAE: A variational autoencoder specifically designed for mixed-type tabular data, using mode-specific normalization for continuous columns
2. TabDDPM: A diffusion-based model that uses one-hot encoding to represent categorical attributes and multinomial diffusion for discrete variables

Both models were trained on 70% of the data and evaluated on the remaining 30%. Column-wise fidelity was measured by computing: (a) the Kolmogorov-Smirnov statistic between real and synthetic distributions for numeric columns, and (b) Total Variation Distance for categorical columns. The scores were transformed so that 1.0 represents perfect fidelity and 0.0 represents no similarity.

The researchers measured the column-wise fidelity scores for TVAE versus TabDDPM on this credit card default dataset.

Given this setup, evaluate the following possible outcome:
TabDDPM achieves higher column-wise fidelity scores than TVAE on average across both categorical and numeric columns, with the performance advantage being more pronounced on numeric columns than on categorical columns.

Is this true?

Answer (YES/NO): NO